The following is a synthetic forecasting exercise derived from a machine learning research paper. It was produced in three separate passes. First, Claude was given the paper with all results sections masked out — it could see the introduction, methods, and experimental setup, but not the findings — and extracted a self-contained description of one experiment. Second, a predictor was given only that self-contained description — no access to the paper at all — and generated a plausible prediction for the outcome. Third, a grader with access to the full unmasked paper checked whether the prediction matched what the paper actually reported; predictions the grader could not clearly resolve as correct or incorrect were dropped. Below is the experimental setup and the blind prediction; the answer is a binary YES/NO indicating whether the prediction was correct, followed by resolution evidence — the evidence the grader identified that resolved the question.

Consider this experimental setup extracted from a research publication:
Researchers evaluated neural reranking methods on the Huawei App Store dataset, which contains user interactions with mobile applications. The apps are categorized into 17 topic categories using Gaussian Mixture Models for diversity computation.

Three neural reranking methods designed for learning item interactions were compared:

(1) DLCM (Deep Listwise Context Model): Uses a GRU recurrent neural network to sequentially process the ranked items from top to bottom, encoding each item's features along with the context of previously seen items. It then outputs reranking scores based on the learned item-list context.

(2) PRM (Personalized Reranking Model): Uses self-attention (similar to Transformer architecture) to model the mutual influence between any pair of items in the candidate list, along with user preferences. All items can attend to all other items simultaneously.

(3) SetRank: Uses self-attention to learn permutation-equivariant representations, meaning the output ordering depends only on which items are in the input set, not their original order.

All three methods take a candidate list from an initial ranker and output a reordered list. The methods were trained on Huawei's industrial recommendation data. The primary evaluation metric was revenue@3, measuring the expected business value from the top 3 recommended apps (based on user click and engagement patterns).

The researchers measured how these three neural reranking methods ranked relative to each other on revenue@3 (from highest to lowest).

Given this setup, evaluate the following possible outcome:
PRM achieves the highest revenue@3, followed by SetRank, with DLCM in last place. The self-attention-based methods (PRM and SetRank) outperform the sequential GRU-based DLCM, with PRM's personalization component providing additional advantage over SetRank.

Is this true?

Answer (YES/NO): NO